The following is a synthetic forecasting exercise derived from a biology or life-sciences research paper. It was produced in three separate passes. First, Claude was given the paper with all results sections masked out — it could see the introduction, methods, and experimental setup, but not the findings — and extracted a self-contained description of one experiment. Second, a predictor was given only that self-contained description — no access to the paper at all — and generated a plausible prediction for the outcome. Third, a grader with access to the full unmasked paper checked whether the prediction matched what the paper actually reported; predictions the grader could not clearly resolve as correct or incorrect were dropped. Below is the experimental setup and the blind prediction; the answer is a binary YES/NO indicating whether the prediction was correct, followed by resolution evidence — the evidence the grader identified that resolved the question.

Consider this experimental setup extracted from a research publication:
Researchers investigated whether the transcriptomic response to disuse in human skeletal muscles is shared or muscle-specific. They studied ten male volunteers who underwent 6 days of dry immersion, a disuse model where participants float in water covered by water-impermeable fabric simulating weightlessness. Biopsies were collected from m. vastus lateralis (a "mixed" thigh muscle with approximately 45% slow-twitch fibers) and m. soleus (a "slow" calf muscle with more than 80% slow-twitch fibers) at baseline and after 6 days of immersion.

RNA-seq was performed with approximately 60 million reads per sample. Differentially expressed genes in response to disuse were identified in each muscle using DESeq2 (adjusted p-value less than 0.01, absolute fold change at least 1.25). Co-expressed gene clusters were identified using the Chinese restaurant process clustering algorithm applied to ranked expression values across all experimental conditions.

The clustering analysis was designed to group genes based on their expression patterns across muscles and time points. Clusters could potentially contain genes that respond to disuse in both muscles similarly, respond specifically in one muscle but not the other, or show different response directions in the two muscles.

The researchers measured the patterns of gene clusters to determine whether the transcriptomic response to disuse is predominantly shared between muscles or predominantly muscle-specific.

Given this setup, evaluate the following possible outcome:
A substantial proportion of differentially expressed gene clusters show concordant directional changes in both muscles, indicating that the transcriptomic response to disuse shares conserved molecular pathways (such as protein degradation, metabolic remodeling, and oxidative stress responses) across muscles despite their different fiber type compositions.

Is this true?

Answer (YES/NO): NO